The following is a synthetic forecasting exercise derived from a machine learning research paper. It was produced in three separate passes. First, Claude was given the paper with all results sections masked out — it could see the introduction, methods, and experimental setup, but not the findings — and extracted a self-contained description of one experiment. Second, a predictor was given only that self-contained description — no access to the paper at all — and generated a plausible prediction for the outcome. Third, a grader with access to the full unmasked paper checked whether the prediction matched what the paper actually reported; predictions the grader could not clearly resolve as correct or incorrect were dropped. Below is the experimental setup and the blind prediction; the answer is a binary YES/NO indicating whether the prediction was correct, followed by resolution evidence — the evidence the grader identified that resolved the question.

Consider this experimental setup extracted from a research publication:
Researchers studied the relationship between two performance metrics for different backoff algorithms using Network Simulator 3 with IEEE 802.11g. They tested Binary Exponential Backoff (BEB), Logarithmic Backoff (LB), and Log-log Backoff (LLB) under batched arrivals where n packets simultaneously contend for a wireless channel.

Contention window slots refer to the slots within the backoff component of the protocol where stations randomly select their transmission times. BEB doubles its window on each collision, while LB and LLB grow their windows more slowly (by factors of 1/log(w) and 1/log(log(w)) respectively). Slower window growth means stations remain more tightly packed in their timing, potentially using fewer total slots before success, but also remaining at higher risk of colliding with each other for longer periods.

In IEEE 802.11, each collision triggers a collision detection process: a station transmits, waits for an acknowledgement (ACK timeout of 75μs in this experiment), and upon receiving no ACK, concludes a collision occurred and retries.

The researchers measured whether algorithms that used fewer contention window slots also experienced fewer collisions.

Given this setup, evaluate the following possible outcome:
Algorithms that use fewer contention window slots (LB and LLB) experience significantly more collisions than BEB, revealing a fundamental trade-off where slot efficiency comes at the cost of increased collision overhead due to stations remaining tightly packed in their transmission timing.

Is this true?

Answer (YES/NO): YES